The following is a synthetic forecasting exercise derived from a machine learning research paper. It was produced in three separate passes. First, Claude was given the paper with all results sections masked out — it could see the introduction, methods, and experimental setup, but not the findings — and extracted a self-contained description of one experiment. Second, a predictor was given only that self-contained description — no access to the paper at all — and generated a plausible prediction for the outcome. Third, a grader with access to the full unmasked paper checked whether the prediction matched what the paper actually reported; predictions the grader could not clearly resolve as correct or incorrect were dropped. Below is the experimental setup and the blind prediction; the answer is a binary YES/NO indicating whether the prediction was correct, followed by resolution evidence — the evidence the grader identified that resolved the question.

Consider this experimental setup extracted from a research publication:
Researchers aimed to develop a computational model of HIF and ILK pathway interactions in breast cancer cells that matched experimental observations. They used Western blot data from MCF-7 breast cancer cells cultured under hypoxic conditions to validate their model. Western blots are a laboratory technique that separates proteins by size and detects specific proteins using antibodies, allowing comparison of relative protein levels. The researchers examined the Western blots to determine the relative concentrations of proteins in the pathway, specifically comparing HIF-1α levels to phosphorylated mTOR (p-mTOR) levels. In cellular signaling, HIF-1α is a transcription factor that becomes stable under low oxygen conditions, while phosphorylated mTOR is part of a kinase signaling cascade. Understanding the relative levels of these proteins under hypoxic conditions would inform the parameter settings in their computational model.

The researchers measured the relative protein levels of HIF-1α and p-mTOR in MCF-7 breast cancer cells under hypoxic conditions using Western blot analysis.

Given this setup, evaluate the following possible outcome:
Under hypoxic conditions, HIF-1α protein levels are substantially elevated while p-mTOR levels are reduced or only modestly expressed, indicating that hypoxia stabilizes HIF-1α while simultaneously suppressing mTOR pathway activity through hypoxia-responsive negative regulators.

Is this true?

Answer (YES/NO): NO